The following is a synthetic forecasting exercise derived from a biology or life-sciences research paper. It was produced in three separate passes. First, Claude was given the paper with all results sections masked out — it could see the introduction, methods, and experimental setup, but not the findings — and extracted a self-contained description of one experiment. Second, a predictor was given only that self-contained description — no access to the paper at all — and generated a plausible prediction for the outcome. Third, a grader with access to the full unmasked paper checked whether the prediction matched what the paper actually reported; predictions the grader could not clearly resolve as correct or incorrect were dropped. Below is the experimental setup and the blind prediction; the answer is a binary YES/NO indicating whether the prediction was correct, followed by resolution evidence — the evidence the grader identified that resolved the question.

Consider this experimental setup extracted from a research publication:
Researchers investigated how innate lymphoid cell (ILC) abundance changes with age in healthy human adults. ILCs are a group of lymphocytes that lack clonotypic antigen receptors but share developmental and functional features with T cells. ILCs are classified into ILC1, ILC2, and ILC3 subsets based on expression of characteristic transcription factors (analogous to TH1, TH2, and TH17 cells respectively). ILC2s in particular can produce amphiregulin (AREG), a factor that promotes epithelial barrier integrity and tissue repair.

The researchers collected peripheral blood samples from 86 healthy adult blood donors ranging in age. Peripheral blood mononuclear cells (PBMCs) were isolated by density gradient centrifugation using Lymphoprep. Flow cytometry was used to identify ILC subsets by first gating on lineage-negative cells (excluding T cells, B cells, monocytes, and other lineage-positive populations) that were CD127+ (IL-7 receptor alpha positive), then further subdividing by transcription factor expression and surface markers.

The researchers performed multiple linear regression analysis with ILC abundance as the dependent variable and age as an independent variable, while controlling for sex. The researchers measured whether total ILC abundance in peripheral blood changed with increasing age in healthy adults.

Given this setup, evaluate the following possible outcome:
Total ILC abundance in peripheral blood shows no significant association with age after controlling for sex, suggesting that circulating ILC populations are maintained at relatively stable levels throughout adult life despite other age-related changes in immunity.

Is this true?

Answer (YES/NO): NO